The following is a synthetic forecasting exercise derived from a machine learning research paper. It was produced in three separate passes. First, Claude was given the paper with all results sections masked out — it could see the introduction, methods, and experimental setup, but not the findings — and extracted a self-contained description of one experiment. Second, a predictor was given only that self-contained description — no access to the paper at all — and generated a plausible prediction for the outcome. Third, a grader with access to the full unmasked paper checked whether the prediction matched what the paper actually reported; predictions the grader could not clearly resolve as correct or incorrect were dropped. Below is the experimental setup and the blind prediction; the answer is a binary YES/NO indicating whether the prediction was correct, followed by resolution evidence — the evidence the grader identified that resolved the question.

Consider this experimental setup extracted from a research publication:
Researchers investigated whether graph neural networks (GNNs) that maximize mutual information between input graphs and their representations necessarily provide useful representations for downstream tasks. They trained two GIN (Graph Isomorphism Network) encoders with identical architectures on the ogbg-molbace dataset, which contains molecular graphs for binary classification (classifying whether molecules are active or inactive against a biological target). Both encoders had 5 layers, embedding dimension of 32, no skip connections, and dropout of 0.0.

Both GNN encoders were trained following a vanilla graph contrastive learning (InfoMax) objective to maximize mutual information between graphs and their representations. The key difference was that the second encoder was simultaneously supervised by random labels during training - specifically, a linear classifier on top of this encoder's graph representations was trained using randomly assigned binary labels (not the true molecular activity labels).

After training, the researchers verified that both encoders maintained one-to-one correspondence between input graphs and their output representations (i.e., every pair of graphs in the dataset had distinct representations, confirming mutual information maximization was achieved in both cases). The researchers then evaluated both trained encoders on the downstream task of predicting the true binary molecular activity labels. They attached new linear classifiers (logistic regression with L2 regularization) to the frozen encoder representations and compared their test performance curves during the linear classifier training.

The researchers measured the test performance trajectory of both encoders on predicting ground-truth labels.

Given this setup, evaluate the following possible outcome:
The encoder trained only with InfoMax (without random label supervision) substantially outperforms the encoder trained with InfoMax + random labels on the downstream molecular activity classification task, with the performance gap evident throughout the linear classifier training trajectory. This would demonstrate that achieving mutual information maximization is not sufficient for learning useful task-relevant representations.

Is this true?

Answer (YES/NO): YES